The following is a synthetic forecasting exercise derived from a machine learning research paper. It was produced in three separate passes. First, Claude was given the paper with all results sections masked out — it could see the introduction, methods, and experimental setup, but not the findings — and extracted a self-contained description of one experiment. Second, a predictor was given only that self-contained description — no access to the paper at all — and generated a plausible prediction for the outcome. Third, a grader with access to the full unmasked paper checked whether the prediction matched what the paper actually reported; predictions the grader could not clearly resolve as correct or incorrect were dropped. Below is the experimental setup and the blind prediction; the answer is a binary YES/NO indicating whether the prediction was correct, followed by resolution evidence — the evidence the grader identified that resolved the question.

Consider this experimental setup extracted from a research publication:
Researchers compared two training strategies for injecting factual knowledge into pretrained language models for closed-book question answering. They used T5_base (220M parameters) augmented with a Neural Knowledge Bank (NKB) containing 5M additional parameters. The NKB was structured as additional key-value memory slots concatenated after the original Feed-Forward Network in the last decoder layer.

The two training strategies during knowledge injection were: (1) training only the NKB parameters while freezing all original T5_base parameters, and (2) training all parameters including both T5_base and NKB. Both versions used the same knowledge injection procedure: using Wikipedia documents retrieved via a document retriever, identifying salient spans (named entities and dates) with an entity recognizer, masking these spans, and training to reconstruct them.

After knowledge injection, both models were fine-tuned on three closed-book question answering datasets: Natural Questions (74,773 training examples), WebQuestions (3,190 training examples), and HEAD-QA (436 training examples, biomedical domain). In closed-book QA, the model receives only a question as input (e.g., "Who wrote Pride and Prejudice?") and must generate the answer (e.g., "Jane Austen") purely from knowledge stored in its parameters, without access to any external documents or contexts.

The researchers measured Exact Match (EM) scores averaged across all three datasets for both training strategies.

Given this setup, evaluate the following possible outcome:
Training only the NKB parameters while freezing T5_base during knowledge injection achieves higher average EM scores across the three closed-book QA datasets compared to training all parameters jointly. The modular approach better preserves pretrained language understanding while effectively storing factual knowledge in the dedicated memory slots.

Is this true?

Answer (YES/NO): NO